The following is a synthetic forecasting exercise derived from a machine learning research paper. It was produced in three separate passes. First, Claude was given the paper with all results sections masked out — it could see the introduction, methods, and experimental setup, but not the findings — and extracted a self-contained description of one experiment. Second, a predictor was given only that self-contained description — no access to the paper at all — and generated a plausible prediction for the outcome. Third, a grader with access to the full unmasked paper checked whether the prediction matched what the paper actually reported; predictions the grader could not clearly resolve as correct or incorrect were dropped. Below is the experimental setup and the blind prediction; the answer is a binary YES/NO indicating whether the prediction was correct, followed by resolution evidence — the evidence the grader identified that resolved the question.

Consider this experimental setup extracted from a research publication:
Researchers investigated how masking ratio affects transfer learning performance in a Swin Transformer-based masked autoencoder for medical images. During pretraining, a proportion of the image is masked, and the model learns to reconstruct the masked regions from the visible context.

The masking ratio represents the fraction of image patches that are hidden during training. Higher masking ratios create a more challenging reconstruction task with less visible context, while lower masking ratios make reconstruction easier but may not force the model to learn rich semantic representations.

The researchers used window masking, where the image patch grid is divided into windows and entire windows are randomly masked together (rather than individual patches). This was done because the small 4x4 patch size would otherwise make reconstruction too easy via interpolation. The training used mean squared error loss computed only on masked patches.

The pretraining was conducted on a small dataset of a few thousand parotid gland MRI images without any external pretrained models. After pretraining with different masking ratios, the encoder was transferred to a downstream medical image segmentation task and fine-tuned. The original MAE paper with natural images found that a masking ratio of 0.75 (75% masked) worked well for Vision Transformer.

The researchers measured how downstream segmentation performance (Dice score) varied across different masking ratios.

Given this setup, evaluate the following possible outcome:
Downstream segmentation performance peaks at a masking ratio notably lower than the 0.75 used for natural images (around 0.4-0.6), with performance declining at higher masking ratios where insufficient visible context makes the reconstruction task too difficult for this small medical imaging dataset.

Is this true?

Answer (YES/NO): NO